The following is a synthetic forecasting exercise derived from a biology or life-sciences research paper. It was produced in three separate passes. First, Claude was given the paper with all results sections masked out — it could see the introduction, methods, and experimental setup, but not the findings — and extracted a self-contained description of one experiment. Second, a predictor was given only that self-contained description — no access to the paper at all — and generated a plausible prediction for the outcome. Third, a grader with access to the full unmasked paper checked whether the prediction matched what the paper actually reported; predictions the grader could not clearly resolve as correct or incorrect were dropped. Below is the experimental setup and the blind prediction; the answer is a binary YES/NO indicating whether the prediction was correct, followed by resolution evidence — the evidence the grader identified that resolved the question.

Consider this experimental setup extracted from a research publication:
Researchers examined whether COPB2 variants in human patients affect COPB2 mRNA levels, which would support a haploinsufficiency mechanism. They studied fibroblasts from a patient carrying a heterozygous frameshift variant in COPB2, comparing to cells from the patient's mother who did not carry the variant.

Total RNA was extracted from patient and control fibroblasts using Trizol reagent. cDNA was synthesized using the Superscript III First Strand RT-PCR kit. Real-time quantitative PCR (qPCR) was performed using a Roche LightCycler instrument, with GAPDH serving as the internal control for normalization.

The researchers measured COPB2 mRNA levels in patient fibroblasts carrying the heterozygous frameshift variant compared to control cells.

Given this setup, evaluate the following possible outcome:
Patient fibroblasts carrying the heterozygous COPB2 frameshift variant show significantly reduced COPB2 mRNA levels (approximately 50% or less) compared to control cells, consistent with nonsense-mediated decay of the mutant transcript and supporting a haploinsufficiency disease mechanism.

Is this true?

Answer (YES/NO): YES